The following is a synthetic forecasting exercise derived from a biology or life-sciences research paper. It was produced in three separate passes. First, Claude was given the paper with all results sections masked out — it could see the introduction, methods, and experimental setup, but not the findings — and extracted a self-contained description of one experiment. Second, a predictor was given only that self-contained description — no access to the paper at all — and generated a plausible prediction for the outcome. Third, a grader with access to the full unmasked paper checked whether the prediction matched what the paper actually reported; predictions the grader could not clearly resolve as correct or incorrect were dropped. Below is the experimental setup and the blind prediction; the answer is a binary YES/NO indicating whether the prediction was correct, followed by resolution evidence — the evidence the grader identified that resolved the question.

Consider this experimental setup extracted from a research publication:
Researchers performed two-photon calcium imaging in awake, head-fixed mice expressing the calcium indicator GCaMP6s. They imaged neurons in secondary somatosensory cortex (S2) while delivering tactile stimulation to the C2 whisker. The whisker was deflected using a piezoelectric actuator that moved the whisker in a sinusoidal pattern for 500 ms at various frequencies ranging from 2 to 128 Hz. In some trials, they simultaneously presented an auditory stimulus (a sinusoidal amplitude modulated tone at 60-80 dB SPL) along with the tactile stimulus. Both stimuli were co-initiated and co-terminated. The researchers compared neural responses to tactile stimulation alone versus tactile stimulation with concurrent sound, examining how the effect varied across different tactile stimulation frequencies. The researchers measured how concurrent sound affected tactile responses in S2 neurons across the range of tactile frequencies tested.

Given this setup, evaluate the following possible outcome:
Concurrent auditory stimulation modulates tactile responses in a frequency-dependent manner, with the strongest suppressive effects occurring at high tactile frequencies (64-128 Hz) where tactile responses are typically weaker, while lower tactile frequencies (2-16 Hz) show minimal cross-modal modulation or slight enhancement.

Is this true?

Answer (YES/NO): NO